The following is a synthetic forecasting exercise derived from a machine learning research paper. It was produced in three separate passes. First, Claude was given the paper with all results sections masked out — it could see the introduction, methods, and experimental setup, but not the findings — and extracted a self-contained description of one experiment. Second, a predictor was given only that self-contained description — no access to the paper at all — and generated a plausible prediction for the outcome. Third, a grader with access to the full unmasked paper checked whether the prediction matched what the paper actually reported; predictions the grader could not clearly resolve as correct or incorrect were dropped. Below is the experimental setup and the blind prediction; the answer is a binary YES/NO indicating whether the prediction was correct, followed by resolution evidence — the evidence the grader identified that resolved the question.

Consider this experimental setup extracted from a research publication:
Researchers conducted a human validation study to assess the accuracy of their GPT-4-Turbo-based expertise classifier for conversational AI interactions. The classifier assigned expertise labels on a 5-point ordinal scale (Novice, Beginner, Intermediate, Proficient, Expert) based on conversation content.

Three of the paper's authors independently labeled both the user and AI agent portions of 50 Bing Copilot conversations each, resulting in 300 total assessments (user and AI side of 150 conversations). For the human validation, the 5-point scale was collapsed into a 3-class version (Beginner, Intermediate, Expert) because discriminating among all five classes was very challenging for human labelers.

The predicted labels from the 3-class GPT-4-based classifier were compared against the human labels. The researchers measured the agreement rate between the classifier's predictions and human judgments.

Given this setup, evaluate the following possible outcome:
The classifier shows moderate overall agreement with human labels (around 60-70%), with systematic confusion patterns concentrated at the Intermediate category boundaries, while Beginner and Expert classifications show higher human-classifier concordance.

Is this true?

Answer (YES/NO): NO